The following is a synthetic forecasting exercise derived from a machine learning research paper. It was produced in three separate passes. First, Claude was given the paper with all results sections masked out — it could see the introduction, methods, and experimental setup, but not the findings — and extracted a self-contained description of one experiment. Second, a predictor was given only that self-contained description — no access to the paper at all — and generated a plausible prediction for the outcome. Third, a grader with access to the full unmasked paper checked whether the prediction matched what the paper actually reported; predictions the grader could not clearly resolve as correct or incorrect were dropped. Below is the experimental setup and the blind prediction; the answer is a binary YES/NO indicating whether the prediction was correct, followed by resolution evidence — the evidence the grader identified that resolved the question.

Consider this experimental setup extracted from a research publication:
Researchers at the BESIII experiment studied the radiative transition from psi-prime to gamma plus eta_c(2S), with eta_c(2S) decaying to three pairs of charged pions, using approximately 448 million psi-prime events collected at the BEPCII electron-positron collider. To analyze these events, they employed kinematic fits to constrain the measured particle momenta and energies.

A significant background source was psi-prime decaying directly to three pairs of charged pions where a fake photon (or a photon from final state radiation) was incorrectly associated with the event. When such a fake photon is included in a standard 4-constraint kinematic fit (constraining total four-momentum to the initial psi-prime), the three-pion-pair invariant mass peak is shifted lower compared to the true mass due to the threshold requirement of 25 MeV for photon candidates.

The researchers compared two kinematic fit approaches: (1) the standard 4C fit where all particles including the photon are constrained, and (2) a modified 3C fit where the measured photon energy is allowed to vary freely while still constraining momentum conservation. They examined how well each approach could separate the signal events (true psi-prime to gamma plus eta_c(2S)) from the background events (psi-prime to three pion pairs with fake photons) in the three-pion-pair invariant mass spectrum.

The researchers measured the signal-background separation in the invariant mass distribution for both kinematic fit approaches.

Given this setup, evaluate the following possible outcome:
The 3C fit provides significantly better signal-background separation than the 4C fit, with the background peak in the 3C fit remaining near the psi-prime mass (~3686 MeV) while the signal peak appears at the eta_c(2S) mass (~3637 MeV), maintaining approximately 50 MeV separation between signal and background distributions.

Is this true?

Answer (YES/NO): NO